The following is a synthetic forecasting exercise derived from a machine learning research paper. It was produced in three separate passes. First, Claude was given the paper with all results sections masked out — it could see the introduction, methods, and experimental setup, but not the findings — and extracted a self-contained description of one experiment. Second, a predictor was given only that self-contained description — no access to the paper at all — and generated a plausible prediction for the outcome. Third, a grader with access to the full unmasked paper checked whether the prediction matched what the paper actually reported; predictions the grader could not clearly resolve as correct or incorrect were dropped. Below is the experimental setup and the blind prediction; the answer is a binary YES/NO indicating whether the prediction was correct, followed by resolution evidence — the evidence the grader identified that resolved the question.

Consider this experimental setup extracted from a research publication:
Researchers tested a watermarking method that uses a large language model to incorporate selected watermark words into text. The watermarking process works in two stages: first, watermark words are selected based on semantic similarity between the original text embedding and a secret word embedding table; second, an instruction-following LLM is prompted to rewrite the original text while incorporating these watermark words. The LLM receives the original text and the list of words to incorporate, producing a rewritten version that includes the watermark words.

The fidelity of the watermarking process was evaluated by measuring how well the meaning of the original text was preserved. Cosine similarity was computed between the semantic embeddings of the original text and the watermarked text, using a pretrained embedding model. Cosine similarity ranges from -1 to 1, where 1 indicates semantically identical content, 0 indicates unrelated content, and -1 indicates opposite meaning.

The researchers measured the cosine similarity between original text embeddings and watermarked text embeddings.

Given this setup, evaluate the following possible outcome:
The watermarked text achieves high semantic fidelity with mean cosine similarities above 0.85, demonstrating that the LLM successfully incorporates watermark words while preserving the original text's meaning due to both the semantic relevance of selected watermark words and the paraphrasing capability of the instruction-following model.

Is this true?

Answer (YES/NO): YES